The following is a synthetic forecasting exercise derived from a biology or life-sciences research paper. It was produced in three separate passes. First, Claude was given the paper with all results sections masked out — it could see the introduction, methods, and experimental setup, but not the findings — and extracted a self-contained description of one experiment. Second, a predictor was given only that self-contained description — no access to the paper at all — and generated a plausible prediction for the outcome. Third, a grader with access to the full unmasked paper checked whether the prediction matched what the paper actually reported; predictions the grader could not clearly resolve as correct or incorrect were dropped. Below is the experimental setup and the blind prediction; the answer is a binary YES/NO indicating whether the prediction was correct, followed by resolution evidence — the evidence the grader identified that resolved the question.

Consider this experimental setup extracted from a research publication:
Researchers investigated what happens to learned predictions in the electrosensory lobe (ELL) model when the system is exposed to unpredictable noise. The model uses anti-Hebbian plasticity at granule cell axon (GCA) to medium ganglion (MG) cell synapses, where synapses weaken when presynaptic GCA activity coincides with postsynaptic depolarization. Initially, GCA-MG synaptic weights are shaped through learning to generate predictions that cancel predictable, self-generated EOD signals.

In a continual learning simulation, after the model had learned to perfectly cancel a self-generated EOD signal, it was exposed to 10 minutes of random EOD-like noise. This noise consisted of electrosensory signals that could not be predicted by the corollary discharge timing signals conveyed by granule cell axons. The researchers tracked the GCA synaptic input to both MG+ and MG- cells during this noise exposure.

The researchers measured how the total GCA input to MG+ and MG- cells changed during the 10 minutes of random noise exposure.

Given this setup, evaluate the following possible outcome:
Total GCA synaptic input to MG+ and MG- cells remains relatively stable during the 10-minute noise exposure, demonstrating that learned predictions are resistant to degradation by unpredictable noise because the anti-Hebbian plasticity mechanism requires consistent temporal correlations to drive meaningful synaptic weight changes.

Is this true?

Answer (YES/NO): NO